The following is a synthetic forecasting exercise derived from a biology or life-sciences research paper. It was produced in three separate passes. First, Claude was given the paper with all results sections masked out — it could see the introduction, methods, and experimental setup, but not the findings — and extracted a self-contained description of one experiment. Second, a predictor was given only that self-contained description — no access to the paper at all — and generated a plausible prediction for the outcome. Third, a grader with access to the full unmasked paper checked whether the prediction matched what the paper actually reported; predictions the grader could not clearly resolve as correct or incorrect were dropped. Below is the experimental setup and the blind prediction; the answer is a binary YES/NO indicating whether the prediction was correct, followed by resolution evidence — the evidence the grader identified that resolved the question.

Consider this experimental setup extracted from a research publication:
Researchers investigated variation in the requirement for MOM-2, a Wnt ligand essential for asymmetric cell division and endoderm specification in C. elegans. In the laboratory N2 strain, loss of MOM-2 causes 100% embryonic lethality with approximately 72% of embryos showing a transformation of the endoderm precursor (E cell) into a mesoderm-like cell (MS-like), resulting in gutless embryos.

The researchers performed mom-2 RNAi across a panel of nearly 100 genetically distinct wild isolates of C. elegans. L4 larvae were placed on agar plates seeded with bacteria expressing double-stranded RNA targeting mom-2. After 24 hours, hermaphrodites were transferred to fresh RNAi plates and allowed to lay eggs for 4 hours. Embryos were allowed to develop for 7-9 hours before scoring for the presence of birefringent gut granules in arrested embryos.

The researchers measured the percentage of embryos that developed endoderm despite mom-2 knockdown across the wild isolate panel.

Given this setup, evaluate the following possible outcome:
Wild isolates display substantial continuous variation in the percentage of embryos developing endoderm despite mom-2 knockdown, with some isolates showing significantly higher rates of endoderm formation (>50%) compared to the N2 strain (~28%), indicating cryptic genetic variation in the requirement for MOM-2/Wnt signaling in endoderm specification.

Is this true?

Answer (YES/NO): NO